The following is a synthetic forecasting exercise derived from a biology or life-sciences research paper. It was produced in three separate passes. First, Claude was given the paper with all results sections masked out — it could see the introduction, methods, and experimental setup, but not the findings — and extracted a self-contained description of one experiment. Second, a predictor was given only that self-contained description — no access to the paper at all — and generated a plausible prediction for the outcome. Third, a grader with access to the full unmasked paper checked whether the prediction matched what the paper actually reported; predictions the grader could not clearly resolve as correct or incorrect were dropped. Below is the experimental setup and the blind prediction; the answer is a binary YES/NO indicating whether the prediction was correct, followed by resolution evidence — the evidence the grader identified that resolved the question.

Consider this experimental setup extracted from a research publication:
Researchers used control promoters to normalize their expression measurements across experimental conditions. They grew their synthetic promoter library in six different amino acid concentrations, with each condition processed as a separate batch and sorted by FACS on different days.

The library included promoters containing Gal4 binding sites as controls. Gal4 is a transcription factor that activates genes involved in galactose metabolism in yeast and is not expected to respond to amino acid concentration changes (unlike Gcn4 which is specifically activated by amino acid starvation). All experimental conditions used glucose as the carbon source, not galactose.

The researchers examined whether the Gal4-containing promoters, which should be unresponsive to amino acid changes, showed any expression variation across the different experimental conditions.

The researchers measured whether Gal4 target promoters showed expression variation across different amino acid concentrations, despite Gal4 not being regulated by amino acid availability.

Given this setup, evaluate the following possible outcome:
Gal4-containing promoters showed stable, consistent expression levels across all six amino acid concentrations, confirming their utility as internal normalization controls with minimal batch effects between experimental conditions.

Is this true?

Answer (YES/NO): NO